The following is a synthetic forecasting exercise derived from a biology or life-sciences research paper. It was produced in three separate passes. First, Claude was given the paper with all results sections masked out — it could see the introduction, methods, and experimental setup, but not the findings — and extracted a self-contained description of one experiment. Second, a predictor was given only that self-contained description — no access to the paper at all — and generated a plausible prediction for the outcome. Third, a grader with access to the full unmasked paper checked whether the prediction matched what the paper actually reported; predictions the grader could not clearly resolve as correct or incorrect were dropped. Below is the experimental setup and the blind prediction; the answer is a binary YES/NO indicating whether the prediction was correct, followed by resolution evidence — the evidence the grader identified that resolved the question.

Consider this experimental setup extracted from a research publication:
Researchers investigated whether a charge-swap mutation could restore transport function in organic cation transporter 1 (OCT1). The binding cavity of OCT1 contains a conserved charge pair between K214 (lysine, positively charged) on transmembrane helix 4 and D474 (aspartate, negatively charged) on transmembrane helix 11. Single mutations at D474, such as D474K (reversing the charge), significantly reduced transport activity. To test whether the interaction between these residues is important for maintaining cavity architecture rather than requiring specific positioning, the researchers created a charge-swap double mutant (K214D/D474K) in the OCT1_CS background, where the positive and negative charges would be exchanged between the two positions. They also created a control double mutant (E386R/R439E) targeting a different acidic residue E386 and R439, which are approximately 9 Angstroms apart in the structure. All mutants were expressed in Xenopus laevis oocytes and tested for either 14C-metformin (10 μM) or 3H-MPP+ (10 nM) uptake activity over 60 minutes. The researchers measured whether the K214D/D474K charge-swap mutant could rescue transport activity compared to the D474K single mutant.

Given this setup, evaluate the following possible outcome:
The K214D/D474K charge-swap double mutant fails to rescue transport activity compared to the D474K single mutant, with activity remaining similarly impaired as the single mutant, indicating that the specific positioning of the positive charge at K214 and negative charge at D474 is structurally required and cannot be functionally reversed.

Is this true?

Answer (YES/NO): NO